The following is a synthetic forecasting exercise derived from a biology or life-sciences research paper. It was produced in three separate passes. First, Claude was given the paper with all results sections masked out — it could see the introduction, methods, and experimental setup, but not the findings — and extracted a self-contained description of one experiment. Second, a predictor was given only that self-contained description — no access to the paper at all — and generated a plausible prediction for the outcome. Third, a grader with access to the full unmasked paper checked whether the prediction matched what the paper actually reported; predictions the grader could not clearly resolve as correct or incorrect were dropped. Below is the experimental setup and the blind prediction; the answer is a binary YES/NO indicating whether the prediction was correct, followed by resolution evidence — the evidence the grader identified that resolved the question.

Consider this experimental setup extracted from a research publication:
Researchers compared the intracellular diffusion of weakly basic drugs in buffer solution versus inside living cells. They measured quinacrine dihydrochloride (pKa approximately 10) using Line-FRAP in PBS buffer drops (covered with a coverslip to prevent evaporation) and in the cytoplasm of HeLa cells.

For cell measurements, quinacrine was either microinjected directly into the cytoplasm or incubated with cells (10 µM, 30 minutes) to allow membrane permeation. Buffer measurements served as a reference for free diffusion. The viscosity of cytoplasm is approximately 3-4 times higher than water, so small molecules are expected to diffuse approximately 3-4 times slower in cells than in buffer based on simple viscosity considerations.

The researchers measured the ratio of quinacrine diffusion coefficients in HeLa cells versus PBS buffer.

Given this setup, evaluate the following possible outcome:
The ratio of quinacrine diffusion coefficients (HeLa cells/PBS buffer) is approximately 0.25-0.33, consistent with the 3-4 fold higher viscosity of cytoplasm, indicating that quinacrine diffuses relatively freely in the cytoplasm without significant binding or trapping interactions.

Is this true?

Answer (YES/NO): NO